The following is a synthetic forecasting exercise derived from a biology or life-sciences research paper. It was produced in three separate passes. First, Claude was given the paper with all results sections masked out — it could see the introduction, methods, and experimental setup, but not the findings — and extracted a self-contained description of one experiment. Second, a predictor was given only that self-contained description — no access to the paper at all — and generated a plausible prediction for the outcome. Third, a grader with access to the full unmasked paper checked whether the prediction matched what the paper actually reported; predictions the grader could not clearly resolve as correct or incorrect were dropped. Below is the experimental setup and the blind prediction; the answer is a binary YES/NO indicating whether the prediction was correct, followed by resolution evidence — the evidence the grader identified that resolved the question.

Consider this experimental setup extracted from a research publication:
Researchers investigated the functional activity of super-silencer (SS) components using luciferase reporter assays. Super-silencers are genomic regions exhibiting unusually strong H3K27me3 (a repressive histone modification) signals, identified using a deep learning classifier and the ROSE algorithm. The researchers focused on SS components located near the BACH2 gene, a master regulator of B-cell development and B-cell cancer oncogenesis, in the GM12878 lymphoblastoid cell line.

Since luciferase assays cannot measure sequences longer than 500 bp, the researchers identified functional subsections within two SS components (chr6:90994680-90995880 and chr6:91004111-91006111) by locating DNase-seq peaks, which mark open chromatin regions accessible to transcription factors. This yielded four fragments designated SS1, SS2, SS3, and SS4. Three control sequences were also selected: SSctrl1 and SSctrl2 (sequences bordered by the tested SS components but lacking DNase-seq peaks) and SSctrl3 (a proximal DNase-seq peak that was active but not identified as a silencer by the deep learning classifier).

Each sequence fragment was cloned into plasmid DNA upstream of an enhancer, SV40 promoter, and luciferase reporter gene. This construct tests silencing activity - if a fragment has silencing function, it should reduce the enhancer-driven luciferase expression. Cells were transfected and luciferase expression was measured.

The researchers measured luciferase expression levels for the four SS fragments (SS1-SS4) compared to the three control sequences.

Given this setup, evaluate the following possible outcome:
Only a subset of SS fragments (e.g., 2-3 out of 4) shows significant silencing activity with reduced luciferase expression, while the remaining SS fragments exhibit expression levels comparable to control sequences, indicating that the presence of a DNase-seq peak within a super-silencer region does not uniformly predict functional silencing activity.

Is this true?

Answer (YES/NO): NO